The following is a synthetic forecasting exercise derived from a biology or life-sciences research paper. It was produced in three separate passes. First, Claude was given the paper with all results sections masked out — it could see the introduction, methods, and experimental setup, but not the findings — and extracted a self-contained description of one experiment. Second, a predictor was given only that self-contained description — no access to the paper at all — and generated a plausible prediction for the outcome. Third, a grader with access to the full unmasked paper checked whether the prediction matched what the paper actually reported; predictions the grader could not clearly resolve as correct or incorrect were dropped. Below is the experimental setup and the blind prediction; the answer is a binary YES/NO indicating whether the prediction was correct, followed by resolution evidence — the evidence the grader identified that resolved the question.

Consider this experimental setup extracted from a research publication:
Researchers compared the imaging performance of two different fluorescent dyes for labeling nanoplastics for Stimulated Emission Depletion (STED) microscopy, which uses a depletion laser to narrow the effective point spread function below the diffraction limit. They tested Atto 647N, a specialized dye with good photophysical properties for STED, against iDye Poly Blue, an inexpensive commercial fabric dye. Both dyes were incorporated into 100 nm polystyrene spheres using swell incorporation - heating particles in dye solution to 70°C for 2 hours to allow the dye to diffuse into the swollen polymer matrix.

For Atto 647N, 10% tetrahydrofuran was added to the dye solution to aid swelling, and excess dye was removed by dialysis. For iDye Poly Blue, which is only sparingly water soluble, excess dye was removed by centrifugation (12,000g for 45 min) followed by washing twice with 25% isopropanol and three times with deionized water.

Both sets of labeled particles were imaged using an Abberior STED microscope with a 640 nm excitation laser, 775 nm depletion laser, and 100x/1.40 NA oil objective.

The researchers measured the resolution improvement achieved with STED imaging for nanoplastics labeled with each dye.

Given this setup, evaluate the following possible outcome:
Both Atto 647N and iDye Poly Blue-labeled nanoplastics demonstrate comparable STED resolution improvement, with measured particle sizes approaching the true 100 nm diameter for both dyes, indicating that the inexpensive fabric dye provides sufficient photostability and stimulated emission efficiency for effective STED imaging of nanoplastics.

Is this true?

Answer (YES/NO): NO